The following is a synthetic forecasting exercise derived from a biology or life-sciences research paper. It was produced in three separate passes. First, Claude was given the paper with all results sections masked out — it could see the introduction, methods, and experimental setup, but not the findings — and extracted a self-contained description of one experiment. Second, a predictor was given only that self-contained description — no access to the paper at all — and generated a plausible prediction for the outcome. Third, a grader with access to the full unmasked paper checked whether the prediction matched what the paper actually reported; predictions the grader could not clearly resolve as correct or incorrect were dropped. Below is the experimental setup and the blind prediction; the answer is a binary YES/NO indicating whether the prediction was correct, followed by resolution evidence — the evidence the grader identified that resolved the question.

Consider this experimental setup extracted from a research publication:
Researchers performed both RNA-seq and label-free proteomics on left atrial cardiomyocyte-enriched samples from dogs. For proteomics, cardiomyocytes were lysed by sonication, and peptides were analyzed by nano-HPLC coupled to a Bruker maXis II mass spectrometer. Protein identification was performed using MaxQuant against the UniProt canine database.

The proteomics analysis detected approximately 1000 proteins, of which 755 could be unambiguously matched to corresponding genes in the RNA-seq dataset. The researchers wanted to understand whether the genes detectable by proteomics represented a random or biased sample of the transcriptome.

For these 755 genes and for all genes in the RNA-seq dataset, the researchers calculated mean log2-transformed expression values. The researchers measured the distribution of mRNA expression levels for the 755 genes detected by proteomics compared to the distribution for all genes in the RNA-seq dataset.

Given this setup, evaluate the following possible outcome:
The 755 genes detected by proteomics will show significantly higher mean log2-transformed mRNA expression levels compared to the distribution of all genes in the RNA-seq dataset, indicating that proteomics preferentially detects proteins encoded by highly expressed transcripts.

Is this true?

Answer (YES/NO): YES